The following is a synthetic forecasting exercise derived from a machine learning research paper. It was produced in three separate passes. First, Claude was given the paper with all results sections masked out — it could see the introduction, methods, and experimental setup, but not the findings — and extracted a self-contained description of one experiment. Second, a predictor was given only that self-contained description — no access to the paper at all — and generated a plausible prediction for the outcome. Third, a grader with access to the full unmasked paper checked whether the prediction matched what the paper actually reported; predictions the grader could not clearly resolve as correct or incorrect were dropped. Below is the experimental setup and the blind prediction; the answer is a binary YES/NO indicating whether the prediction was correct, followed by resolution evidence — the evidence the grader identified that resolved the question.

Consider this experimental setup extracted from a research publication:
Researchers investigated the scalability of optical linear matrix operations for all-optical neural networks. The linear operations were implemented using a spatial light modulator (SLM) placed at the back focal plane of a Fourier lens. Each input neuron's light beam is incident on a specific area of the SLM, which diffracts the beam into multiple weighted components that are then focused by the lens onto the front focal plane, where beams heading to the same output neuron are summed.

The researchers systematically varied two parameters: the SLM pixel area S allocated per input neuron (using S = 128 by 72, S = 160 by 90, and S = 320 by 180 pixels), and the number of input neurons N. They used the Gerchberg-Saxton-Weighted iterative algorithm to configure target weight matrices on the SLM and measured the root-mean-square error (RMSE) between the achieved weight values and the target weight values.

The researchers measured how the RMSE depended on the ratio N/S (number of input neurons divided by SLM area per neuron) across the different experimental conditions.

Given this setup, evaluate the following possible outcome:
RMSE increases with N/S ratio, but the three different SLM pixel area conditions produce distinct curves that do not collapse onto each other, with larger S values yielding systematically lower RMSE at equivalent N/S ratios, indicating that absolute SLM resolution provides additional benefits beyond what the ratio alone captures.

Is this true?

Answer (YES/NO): NO